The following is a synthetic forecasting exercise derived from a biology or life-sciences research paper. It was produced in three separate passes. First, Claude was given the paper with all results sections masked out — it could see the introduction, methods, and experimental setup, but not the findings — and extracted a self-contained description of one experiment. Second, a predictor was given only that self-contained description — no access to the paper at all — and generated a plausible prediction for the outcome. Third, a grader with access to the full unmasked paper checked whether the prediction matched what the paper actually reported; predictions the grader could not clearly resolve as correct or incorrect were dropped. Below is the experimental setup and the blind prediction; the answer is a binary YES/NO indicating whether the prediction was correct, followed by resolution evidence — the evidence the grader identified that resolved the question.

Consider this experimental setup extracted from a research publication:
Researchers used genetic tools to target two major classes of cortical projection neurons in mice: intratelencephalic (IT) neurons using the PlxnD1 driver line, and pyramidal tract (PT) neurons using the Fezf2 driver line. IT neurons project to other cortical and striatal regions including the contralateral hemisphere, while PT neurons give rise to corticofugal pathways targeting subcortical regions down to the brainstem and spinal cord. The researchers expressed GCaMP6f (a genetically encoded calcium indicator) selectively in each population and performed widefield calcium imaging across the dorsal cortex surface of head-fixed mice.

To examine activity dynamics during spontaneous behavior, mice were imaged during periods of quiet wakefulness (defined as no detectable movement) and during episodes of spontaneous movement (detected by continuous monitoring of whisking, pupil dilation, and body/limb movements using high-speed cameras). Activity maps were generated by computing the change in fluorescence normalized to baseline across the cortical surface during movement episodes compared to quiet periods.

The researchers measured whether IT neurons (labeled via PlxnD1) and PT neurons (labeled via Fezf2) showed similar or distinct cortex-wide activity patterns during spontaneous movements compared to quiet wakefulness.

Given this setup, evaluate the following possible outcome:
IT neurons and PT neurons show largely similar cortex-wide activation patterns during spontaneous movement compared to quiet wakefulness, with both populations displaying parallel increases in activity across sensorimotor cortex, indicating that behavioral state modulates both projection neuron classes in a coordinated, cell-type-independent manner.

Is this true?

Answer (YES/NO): NO